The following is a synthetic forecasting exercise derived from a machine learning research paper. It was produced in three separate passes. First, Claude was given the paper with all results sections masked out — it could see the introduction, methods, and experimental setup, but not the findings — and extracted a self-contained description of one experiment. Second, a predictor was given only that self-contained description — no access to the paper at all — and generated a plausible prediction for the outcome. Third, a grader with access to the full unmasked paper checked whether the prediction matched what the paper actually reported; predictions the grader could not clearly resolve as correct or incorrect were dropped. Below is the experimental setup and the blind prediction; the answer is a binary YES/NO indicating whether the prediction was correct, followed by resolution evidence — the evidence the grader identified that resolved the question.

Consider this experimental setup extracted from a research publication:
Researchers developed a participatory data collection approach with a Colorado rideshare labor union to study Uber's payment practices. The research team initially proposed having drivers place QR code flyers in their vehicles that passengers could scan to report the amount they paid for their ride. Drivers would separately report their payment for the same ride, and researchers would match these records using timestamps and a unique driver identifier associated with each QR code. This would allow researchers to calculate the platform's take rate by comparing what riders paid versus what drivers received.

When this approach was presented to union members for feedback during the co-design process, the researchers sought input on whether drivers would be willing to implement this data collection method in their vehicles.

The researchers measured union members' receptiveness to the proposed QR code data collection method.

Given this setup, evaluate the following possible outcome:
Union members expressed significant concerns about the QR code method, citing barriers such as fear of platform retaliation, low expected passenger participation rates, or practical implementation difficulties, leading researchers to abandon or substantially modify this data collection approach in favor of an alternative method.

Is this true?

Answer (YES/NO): YES